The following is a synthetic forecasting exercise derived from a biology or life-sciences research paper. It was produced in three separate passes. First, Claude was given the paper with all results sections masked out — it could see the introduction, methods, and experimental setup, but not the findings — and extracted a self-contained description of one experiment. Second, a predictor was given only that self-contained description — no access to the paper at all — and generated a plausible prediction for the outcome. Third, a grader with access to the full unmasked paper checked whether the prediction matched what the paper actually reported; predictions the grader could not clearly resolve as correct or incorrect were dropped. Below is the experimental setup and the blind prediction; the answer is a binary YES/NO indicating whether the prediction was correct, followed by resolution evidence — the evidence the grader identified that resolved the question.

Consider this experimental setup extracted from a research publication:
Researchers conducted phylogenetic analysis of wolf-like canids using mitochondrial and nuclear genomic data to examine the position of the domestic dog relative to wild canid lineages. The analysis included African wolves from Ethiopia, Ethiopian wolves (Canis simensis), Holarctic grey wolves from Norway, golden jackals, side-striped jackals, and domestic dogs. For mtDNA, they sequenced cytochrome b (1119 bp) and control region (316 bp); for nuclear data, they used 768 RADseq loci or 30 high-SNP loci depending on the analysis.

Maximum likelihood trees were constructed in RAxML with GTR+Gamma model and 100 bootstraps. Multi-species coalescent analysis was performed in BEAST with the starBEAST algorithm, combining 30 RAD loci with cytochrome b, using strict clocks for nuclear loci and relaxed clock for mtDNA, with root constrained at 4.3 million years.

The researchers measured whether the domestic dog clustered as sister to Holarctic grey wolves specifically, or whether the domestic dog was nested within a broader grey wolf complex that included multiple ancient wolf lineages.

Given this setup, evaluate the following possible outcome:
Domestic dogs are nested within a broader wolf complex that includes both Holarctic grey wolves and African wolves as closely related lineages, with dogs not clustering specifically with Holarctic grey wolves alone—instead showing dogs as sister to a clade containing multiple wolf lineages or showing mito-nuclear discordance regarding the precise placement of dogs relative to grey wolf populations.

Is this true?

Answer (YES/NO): NO